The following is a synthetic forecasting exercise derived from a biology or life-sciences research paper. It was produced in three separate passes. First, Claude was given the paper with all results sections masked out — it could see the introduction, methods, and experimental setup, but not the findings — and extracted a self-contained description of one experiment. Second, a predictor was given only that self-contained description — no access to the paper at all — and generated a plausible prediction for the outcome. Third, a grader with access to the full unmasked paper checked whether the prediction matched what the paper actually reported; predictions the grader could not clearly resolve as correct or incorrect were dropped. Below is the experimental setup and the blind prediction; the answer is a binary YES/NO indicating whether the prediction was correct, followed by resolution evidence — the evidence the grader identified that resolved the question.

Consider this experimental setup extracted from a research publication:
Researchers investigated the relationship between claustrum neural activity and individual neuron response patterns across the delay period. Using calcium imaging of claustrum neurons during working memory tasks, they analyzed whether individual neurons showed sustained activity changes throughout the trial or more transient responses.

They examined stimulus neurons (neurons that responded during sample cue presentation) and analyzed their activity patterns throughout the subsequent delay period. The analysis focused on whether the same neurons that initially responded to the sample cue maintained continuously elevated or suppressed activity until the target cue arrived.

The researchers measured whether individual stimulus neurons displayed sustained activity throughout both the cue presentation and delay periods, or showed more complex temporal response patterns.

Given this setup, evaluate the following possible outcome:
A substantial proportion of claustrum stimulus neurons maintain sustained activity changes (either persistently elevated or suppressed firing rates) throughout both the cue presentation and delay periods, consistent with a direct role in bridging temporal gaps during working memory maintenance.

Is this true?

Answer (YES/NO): NO